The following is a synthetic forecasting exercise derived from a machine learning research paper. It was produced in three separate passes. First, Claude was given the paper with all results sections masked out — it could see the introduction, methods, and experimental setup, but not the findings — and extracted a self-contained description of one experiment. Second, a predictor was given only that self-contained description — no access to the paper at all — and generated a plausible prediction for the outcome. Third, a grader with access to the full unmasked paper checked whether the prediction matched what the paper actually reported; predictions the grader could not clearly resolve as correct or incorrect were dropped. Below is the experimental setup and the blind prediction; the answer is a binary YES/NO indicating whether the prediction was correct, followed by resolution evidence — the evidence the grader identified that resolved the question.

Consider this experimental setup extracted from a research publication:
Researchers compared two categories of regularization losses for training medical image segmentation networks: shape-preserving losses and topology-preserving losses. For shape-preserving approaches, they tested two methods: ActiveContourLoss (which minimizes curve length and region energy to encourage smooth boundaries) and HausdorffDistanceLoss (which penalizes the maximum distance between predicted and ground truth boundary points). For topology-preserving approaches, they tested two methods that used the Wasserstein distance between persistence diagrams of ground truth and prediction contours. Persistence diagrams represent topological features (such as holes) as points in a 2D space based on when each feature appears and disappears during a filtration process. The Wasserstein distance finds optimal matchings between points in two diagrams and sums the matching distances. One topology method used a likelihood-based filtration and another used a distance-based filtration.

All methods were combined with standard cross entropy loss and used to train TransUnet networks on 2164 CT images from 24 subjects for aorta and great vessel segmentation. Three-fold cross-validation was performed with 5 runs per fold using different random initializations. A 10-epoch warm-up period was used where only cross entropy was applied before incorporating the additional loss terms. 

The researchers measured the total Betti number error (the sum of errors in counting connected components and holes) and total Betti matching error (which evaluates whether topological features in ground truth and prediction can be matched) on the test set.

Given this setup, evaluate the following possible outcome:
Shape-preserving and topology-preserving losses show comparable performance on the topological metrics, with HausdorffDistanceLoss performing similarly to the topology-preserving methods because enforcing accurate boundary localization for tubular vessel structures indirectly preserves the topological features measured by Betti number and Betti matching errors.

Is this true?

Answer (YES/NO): YES